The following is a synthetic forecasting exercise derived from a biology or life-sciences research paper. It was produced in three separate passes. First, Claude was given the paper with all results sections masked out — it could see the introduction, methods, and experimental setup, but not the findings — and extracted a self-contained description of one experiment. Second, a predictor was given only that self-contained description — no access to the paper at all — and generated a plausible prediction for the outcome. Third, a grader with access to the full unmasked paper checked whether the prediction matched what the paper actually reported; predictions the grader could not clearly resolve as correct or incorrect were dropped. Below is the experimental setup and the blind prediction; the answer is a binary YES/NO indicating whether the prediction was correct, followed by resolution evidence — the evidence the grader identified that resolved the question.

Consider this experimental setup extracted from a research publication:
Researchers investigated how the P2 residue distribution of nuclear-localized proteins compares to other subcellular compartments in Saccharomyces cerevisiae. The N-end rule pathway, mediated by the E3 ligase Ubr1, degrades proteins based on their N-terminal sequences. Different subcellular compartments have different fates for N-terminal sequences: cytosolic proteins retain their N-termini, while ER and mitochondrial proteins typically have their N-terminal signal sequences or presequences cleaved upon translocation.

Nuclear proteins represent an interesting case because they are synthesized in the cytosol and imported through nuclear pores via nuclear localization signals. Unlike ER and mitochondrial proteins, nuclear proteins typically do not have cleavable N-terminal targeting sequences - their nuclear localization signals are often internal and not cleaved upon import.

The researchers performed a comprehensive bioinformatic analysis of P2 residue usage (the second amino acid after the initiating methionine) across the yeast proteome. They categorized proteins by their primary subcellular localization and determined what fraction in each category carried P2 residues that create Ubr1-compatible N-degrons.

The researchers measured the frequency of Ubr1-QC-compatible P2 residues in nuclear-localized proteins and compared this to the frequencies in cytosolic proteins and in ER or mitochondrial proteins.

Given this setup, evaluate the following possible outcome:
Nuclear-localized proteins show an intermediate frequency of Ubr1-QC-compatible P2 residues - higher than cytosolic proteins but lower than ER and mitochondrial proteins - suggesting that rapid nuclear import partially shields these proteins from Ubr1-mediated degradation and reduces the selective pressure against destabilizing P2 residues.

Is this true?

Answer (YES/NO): NO